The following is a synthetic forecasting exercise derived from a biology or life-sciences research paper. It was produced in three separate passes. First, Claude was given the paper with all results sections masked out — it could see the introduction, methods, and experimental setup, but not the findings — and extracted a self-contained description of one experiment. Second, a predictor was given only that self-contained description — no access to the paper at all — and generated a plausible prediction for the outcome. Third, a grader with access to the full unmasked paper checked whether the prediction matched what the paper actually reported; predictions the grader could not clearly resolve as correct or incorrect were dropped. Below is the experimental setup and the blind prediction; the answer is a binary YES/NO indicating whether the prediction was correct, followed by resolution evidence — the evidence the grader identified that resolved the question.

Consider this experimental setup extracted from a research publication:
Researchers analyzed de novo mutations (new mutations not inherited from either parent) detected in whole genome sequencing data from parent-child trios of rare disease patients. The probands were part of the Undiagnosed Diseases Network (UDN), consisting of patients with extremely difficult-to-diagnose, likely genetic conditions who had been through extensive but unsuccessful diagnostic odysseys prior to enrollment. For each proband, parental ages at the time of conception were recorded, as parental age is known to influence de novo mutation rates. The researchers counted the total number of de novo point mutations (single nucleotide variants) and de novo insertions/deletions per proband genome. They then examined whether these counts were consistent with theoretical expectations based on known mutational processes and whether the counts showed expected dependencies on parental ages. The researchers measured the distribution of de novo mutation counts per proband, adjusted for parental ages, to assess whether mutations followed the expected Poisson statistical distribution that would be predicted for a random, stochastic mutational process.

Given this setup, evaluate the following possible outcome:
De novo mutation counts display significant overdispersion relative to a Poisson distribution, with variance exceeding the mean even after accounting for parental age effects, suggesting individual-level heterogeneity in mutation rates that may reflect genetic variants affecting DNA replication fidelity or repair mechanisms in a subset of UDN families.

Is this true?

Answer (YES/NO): NO